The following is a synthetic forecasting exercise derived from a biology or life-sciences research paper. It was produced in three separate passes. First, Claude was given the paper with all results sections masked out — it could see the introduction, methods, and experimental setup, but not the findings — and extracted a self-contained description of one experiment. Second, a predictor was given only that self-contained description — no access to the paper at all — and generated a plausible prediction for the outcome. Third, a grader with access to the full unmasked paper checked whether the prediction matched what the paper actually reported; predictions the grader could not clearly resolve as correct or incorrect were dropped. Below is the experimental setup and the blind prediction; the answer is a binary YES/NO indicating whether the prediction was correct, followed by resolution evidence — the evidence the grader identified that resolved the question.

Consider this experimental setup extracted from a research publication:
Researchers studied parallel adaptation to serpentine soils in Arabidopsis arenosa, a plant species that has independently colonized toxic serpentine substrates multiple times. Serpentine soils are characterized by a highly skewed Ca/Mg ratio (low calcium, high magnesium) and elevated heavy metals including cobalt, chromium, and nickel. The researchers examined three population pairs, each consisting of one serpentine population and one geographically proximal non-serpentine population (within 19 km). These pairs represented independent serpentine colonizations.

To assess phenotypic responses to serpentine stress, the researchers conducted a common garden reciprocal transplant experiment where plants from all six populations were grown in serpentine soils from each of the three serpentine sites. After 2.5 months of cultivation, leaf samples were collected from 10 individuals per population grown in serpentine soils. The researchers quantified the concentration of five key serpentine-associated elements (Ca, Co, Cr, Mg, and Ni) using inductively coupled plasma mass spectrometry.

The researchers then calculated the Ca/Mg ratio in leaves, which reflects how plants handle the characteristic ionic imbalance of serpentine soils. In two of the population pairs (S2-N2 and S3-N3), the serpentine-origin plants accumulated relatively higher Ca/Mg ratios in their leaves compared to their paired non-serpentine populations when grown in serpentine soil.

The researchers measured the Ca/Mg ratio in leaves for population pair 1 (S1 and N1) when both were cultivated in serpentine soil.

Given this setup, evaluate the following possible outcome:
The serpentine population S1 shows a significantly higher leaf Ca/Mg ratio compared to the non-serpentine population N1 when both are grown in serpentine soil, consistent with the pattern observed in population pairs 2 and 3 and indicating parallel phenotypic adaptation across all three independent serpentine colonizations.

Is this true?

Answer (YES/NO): NO